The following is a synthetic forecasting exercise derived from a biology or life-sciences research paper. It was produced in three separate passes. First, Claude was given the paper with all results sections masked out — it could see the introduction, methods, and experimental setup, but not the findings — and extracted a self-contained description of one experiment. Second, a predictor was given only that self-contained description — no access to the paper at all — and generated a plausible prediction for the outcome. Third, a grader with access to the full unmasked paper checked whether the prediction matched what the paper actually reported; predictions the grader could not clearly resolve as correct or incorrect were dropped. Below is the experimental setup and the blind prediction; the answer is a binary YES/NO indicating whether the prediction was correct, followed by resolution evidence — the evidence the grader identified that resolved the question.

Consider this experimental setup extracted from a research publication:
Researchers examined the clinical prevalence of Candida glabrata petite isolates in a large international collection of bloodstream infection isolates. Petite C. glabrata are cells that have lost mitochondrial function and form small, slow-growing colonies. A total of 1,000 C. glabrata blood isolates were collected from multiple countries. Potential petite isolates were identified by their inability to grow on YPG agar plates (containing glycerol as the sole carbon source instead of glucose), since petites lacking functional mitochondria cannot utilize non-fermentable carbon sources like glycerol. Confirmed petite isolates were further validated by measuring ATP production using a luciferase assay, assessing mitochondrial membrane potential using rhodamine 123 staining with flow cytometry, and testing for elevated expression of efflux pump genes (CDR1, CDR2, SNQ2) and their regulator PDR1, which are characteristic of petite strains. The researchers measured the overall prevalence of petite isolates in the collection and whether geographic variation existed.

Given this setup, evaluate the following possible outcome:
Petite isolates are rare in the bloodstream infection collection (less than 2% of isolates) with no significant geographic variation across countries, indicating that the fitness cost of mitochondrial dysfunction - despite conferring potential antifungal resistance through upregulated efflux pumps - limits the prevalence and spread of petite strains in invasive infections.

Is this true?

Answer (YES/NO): NO